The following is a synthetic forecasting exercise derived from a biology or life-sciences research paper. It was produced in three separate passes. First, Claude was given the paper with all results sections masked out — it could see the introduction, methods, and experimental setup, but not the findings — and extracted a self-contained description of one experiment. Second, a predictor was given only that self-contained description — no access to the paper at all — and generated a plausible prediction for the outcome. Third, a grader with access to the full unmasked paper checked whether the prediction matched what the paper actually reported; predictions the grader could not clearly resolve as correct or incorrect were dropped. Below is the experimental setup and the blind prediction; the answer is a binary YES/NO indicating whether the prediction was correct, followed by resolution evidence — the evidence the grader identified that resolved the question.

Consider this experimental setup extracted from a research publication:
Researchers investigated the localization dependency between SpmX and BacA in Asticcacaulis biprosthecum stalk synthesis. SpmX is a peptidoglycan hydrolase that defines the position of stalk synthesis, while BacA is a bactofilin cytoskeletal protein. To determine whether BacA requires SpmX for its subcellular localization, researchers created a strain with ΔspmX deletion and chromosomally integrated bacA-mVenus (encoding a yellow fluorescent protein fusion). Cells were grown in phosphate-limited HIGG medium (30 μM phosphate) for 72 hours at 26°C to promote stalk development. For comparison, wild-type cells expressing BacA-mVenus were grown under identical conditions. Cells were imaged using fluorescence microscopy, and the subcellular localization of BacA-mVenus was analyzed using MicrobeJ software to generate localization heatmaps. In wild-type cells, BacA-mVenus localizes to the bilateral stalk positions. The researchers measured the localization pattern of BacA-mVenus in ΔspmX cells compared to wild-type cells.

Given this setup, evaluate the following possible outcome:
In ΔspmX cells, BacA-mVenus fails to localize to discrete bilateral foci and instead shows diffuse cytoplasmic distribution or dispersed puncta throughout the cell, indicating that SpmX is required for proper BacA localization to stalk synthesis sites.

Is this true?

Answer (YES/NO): YES